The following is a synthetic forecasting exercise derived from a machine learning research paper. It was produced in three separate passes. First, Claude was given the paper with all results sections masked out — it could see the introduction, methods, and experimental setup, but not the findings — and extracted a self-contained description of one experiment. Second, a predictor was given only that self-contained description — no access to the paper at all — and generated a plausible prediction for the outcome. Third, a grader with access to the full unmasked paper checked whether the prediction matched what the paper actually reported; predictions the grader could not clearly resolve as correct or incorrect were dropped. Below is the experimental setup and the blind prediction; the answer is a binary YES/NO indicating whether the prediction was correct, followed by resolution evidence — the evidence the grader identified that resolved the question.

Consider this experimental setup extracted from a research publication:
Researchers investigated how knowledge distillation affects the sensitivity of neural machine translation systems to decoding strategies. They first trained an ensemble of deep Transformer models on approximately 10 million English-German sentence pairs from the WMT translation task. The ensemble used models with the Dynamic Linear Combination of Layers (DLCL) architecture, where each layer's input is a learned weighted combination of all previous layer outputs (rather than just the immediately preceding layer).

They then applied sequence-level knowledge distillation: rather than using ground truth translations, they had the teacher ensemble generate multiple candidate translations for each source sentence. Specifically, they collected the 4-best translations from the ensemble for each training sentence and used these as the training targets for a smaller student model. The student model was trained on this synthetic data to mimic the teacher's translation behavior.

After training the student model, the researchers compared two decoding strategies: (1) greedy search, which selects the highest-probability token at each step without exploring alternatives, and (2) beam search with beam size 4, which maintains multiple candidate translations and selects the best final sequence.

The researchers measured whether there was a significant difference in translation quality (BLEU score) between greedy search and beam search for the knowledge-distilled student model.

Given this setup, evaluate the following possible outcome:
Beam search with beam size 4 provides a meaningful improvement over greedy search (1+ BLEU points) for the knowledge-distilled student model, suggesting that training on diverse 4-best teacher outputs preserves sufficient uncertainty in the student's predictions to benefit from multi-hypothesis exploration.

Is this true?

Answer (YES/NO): NO